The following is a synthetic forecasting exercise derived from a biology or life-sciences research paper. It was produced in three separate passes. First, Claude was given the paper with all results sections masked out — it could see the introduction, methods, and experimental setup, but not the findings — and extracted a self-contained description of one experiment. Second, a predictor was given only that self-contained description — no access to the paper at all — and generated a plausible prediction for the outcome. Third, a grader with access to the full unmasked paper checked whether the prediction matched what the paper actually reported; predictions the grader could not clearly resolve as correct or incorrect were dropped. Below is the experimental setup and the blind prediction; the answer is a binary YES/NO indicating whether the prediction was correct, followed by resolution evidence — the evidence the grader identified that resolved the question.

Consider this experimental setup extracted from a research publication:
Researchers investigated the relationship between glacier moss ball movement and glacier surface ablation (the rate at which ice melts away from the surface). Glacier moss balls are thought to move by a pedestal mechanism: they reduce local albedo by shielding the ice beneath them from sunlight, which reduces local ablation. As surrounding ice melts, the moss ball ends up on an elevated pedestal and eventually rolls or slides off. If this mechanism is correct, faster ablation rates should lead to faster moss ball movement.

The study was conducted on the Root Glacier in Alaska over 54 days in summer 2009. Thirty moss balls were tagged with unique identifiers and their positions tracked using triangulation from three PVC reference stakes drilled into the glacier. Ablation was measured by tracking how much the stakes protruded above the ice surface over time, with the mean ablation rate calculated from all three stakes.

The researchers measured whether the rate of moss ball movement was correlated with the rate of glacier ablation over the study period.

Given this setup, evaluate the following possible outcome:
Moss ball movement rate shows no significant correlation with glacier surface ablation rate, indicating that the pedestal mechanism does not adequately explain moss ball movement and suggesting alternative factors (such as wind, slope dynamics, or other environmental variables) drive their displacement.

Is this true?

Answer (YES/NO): NO